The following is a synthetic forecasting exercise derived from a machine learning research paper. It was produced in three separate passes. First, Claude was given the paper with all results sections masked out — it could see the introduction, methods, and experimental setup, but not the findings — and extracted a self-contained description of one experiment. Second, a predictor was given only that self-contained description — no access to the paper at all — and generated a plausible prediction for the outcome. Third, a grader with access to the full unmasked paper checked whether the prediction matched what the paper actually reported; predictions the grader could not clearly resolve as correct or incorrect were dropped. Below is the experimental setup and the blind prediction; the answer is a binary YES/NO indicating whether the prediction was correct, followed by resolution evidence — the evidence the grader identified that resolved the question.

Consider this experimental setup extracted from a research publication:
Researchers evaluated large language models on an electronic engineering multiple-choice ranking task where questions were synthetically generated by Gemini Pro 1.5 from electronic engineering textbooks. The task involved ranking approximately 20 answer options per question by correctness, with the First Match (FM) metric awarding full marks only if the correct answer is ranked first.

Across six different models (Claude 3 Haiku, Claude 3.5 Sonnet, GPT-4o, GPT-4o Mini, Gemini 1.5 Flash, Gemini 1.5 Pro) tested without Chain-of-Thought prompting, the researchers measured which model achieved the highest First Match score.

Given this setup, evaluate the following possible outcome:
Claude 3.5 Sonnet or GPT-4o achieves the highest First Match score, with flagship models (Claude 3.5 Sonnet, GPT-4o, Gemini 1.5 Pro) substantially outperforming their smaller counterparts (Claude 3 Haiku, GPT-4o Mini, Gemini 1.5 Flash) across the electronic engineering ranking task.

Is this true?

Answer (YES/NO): NO